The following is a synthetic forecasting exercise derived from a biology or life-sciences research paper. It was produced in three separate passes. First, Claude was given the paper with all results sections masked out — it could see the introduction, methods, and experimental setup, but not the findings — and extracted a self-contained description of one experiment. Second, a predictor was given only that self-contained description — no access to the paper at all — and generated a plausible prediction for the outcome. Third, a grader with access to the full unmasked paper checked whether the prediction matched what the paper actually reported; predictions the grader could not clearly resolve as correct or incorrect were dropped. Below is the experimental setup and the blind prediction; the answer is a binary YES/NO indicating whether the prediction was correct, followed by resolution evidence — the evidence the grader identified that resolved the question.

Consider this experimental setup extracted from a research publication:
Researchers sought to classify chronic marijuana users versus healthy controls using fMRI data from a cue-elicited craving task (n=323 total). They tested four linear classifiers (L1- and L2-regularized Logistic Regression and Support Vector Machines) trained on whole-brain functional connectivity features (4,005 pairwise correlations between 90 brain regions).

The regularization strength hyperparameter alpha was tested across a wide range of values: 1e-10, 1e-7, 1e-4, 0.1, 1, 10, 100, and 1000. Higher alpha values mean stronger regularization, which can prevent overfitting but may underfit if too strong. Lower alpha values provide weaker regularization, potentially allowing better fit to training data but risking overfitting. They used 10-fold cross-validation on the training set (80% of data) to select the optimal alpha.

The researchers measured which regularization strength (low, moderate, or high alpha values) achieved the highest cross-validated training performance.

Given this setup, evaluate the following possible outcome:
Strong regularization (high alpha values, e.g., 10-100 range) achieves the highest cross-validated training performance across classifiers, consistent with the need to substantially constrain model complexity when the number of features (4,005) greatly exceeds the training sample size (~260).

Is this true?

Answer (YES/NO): NO